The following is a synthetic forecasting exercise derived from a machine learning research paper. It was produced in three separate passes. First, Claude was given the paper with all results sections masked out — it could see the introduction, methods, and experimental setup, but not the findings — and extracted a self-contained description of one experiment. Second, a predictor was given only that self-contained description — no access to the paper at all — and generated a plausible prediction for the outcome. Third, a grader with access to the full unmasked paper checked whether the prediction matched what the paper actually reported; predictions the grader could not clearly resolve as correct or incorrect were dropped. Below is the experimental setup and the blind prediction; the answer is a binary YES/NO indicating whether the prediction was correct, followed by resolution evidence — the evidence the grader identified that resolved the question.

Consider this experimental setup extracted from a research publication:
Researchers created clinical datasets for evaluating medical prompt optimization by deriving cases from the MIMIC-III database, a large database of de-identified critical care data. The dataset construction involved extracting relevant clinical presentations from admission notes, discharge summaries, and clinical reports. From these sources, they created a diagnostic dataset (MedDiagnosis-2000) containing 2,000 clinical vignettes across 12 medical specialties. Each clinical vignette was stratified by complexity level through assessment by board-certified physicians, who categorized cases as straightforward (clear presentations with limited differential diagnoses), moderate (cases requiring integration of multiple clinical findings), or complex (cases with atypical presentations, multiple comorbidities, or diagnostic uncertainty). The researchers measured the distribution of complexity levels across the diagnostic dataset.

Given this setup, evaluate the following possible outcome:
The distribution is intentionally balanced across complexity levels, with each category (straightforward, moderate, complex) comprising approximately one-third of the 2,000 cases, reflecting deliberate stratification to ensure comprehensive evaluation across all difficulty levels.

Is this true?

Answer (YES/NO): NO